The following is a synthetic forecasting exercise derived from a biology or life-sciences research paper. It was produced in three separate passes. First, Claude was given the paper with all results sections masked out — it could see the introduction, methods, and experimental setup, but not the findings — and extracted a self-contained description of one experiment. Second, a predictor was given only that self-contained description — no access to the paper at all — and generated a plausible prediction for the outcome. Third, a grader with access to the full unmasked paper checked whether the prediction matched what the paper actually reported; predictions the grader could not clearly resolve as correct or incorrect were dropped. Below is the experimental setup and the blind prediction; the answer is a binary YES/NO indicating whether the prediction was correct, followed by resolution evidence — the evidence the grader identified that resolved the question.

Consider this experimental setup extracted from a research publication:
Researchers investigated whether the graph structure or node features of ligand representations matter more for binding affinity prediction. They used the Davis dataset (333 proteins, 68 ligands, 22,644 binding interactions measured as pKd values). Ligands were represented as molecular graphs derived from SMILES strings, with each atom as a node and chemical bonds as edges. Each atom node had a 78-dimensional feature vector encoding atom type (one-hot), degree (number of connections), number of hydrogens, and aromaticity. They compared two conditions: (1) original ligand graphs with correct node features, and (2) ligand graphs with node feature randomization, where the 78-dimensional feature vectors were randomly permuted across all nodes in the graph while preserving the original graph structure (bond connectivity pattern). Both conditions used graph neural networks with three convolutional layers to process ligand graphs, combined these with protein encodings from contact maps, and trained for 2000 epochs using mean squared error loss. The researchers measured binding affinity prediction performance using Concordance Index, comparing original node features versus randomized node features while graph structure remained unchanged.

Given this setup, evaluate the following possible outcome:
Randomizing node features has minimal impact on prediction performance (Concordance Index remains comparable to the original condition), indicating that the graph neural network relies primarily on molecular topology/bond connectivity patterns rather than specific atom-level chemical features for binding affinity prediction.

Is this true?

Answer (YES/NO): NO